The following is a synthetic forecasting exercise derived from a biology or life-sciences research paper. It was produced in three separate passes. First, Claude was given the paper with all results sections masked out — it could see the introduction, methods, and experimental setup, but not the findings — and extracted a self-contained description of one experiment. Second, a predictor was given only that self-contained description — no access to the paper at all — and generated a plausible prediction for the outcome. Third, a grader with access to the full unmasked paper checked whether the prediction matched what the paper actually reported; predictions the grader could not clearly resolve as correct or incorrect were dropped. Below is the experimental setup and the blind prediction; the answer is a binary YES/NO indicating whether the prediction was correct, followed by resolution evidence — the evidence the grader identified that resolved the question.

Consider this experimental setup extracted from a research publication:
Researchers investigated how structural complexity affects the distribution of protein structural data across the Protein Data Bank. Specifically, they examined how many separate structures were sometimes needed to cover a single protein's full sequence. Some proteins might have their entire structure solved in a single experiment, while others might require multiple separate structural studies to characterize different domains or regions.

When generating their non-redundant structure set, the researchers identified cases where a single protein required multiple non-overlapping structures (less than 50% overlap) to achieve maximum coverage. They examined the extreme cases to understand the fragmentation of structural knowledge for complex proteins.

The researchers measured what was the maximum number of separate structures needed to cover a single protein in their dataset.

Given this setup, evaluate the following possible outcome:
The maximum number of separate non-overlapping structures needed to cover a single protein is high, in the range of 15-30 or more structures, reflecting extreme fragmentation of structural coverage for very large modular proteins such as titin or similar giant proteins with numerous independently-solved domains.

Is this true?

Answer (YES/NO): YES